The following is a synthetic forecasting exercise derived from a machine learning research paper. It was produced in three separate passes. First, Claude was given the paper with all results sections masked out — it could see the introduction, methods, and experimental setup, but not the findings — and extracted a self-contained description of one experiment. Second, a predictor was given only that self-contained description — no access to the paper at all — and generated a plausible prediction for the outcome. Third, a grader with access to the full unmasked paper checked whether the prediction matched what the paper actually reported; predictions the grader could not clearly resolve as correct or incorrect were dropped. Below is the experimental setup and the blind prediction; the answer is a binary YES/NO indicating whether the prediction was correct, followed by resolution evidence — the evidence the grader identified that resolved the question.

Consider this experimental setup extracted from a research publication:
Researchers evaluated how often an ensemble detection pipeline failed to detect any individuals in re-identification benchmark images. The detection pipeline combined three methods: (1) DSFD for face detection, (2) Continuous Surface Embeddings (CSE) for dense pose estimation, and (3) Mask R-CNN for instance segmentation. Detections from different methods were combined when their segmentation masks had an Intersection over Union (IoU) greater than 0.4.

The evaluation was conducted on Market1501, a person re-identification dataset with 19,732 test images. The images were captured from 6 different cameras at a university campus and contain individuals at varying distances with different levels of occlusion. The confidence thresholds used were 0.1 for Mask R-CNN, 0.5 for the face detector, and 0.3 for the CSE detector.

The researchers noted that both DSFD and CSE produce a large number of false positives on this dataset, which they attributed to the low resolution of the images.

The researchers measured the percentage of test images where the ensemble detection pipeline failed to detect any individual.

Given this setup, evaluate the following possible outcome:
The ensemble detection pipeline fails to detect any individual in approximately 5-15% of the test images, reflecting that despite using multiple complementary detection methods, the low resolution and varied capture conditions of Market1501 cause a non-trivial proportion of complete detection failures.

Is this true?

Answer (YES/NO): YES